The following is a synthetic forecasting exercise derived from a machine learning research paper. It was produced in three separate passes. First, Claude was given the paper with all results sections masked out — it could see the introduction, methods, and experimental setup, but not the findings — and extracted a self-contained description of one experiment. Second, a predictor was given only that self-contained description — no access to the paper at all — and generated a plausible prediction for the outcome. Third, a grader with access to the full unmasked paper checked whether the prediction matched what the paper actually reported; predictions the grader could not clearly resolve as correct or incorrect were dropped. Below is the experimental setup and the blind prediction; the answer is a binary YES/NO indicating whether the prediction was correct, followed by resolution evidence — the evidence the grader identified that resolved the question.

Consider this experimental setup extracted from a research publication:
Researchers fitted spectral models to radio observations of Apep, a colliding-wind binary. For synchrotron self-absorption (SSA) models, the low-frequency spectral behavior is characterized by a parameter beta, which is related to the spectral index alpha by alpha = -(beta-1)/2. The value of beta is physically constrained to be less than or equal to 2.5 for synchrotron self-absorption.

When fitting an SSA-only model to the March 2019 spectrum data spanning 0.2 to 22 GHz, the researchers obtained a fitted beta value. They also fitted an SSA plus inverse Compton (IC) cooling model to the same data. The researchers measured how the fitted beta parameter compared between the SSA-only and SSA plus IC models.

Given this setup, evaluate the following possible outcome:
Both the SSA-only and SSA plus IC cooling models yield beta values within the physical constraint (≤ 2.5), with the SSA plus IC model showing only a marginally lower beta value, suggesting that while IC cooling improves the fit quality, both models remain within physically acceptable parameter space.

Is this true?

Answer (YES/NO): NO